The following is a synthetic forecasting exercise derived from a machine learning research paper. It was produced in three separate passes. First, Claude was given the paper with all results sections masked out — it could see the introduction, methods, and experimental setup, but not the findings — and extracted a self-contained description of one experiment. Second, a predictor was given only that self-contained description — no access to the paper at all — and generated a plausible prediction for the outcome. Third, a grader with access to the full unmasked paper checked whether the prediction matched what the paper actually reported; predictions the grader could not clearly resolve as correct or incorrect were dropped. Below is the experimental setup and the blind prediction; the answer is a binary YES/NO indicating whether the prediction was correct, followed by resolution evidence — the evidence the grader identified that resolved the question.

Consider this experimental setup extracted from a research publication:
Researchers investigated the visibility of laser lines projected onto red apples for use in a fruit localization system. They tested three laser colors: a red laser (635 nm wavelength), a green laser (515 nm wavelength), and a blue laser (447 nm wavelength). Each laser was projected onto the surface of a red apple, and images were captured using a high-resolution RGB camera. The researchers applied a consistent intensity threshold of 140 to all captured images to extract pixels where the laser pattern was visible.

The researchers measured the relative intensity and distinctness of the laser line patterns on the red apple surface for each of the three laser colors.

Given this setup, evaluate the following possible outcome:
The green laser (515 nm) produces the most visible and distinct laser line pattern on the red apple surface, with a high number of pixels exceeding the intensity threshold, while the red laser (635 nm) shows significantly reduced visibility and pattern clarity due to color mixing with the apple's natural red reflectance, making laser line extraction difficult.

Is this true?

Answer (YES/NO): NO